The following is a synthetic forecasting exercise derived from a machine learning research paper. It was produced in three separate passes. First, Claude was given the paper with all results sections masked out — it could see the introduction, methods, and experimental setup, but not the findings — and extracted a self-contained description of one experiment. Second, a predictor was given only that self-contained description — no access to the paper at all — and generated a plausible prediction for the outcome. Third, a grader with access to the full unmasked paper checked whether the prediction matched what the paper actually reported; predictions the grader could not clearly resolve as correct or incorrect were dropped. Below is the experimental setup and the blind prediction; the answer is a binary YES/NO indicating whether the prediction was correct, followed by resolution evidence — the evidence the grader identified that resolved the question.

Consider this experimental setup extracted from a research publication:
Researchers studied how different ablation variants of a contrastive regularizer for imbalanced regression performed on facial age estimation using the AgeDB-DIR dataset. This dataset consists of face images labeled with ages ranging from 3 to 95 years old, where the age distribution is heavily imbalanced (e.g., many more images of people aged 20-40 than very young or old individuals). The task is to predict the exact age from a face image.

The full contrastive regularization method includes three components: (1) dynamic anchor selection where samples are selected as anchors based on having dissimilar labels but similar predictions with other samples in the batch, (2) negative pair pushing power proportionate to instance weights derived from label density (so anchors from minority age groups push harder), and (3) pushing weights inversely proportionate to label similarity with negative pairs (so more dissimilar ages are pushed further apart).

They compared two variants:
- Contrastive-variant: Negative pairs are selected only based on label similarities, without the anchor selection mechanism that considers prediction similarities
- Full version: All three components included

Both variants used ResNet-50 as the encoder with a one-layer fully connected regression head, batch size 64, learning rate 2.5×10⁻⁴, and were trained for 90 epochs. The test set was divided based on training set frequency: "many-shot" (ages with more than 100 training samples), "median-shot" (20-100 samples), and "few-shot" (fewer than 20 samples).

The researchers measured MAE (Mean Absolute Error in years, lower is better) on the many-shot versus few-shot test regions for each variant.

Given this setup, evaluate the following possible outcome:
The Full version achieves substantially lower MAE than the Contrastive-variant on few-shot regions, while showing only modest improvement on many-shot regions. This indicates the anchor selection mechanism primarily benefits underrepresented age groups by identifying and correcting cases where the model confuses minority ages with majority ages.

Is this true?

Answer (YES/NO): NO